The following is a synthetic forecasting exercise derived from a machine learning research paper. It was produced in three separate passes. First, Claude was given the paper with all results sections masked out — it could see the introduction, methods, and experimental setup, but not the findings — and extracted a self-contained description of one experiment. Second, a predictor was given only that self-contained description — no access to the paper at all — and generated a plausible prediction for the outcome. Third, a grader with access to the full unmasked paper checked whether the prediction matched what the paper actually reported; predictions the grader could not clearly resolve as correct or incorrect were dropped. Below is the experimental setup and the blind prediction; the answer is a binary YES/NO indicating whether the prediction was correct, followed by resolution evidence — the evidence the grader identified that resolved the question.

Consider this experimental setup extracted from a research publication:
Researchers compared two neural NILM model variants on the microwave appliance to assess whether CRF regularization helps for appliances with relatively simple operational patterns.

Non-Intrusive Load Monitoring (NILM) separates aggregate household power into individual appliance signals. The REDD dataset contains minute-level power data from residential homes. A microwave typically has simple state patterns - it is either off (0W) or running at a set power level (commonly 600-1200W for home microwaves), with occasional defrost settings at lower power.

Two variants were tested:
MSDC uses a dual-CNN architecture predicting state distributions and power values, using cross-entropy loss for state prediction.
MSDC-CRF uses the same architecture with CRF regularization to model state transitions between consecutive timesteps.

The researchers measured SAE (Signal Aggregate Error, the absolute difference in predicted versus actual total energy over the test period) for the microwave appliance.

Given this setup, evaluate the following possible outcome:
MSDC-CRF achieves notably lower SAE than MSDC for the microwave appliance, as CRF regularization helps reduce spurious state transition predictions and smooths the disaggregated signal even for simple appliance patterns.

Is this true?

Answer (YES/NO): YES